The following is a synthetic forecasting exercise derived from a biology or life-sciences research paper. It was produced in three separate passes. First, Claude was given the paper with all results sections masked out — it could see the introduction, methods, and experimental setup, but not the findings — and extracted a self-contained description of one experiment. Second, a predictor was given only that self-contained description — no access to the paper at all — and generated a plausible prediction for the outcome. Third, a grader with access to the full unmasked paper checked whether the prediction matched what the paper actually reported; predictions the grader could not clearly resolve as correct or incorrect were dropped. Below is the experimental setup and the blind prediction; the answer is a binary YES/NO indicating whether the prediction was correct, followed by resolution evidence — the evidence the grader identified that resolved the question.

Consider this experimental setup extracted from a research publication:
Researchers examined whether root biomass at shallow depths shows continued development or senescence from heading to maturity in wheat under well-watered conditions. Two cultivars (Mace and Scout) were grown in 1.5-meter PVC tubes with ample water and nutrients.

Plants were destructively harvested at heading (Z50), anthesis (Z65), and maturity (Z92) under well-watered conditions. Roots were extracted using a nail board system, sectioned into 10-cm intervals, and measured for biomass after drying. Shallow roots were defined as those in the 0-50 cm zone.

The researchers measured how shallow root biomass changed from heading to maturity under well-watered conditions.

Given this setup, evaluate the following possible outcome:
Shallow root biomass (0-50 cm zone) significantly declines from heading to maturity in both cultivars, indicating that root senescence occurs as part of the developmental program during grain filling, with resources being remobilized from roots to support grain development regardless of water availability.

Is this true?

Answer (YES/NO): NO